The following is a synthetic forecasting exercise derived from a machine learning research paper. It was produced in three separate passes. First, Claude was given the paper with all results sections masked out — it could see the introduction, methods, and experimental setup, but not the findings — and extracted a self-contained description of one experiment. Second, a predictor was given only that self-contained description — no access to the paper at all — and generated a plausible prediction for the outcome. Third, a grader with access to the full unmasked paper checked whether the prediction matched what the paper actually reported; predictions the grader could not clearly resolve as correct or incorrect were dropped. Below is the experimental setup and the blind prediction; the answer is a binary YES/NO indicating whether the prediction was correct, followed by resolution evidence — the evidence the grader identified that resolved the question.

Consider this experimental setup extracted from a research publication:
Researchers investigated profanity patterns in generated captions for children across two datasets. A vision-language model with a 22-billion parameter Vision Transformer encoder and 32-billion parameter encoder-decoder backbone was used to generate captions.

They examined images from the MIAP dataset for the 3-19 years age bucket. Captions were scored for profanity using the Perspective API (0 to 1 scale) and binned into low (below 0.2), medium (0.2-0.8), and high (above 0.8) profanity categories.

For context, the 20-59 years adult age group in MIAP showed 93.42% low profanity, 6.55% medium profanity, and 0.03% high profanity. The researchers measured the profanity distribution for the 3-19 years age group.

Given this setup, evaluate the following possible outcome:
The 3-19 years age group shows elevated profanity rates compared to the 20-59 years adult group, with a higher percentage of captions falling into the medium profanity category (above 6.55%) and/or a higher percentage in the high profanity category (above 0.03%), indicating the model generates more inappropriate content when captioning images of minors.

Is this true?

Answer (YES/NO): YES